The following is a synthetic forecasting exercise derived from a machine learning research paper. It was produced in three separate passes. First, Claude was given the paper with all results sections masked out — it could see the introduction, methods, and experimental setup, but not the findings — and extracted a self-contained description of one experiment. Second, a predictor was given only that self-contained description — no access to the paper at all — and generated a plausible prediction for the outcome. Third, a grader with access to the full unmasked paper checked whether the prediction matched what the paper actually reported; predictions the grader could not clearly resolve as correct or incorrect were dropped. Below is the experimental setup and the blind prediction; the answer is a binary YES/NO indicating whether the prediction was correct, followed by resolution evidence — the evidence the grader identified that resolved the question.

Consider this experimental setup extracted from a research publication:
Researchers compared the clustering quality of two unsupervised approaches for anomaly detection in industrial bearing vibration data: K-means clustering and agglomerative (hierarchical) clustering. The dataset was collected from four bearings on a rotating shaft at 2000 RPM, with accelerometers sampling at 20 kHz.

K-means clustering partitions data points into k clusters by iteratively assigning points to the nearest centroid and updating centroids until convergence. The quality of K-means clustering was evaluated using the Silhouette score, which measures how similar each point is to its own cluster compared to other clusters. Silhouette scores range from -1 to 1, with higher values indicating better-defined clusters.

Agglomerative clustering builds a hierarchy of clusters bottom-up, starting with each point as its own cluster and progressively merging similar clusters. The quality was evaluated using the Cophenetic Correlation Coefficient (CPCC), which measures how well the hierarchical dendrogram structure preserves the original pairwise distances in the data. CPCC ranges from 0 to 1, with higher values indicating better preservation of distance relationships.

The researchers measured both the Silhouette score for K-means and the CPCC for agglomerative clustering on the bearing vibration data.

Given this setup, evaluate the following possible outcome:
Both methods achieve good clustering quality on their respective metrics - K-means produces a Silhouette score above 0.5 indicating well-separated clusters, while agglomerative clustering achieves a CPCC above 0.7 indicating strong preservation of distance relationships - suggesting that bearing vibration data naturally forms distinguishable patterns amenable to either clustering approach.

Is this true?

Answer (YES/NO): NO